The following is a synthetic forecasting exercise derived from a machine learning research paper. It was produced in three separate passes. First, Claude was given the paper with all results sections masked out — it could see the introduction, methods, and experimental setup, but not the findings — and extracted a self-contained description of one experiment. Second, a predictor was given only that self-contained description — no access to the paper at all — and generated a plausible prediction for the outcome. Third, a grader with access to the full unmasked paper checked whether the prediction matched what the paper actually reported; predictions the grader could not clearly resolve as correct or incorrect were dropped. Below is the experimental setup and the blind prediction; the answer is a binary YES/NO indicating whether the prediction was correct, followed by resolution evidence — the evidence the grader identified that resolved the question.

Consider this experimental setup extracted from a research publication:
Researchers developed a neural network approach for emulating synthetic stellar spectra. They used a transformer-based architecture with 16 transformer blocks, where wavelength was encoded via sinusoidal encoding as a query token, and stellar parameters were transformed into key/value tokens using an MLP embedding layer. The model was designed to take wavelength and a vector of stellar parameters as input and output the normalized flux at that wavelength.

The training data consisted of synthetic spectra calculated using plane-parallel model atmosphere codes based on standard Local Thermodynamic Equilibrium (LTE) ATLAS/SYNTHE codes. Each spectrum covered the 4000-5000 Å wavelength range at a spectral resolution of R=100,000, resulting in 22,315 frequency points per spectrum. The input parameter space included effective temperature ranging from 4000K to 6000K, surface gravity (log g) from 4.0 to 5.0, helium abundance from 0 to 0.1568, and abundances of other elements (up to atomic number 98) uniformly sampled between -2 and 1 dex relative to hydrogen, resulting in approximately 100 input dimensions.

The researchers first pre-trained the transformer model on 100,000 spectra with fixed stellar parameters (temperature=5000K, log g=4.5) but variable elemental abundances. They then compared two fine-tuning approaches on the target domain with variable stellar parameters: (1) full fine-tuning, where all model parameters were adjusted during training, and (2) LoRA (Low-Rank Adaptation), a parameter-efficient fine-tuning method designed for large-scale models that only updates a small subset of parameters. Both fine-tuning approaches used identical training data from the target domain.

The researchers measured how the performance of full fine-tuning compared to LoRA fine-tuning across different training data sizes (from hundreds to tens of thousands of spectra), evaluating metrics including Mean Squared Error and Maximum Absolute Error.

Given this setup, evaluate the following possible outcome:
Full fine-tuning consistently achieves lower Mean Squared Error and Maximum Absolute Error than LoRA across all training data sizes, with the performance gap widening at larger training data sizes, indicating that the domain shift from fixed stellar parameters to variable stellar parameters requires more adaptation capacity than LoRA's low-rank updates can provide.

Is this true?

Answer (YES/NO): NO